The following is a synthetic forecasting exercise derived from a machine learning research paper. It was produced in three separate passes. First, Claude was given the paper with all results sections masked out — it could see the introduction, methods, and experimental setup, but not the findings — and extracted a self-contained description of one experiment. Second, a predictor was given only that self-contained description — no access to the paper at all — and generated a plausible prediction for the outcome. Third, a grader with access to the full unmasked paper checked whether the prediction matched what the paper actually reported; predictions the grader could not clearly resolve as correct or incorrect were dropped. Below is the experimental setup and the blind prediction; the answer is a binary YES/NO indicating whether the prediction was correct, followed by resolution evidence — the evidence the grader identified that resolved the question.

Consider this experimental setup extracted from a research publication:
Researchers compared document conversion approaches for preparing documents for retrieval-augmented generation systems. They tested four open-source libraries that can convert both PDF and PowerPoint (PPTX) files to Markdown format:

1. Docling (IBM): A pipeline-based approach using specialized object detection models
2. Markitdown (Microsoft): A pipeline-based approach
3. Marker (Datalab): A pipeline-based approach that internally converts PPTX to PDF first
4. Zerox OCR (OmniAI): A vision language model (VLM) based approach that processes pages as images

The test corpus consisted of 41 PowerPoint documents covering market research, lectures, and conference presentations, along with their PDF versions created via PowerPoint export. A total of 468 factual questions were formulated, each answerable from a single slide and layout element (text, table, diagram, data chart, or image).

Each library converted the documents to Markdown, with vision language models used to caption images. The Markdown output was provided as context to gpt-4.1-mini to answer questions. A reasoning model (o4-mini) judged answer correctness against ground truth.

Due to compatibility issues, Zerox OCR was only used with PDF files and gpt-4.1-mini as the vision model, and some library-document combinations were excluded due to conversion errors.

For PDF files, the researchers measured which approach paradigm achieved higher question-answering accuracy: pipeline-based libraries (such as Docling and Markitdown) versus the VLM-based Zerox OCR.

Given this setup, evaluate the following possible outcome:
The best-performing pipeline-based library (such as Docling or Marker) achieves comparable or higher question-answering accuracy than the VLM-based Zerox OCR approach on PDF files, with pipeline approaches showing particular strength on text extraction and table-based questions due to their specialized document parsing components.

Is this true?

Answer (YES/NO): NO